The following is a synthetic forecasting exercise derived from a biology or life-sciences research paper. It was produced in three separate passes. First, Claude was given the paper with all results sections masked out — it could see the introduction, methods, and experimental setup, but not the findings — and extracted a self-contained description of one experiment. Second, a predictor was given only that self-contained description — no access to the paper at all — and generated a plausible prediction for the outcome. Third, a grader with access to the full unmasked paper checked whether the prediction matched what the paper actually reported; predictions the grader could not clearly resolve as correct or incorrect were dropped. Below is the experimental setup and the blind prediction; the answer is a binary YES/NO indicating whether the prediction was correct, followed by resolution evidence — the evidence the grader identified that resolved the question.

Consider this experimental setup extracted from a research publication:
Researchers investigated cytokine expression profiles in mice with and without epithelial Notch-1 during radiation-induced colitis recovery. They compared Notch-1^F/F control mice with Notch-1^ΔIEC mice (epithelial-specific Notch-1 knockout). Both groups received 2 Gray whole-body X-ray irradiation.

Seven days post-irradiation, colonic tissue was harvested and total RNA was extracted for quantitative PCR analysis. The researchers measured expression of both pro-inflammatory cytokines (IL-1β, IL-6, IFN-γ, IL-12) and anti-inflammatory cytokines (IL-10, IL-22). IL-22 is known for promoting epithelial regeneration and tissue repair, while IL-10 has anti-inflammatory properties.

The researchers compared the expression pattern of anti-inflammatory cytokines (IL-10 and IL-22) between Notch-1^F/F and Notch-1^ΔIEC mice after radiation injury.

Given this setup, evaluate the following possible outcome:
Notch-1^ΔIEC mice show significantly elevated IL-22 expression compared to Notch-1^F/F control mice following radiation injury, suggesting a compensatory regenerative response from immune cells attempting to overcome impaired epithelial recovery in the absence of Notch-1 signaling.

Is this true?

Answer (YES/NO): NO